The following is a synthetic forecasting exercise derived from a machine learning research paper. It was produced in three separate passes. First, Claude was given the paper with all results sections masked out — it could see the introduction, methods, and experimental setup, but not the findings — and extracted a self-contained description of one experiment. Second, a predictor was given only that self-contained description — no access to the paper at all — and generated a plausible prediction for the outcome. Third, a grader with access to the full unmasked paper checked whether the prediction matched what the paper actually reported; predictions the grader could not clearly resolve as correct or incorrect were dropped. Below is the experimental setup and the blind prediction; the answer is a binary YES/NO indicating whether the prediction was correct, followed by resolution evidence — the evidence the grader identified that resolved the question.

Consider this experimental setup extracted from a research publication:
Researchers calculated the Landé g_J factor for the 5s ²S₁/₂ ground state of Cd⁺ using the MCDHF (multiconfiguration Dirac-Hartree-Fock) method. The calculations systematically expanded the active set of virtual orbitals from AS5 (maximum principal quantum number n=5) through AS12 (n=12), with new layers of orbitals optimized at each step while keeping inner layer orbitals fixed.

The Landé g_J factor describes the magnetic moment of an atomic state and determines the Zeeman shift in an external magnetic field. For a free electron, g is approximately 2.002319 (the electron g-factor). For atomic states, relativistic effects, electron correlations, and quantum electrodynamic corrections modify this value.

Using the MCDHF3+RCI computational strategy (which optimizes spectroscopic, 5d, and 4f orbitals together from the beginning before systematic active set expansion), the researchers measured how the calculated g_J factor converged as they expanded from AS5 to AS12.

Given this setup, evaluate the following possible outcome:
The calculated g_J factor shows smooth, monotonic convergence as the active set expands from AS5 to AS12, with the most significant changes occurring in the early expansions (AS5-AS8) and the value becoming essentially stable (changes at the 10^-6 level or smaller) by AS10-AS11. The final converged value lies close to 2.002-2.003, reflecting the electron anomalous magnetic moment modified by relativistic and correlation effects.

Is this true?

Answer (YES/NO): YES